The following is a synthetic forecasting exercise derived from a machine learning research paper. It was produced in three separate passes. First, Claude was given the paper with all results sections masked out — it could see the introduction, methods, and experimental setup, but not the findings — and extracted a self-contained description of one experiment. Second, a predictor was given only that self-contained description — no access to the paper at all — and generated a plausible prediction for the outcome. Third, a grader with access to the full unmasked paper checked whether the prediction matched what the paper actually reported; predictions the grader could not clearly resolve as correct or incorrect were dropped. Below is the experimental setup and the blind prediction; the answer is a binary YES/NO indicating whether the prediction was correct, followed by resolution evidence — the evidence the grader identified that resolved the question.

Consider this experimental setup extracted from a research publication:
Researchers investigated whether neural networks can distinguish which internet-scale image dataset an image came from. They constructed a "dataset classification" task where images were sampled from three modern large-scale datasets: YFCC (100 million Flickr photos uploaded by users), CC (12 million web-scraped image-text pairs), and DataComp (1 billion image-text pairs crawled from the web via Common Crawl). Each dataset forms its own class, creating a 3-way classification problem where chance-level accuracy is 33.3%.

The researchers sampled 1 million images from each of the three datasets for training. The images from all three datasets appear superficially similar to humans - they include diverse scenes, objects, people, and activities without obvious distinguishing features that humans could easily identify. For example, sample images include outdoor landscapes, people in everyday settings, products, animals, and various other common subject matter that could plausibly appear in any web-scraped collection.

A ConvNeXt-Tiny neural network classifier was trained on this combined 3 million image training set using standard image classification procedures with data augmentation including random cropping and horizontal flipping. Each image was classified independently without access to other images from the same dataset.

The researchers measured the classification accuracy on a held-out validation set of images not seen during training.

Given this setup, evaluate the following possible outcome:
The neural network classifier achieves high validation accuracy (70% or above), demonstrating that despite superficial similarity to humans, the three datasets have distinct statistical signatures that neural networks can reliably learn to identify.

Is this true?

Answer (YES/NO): YES